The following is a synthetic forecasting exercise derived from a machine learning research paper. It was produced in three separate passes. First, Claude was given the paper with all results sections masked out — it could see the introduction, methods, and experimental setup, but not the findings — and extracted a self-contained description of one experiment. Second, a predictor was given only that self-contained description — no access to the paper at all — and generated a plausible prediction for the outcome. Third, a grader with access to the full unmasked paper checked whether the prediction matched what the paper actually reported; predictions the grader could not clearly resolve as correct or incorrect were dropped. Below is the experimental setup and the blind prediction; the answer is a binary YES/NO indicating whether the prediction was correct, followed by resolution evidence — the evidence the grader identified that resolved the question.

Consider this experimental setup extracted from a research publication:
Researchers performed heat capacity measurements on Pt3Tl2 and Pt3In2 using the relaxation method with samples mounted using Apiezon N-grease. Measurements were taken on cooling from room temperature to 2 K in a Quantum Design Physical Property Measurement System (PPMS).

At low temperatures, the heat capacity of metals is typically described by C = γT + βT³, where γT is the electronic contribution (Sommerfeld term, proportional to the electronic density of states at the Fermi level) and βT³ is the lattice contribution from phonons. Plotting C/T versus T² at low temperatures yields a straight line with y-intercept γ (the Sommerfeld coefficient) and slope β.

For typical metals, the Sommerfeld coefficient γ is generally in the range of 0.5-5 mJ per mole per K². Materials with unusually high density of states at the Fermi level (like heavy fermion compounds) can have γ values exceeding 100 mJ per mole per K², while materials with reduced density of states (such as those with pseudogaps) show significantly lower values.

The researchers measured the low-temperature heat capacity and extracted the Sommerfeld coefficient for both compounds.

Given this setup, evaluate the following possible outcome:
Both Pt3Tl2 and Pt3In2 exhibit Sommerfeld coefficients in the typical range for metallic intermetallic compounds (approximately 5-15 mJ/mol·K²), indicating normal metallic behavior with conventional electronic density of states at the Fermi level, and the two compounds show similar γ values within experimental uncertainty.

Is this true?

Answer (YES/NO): NO